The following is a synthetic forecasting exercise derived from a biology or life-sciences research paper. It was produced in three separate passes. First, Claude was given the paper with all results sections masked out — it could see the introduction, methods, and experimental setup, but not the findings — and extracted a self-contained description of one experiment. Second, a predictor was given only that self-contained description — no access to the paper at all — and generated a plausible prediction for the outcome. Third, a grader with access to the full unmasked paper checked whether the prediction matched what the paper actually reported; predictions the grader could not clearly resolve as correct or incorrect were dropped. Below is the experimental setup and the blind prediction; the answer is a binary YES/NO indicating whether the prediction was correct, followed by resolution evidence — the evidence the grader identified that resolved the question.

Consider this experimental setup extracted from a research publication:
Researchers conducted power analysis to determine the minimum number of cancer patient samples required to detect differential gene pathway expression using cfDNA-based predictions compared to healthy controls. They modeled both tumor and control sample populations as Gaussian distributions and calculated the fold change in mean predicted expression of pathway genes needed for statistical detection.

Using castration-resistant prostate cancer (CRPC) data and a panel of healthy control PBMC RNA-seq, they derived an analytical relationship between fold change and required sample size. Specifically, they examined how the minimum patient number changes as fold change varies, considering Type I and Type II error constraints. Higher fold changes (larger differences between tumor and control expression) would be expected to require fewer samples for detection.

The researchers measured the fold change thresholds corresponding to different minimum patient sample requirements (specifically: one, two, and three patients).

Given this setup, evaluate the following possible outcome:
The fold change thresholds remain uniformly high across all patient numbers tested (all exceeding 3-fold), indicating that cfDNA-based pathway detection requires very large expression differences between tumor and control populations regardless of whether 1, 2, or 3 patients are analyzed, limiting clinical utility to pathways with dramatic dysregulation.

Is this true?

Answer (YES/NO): NO